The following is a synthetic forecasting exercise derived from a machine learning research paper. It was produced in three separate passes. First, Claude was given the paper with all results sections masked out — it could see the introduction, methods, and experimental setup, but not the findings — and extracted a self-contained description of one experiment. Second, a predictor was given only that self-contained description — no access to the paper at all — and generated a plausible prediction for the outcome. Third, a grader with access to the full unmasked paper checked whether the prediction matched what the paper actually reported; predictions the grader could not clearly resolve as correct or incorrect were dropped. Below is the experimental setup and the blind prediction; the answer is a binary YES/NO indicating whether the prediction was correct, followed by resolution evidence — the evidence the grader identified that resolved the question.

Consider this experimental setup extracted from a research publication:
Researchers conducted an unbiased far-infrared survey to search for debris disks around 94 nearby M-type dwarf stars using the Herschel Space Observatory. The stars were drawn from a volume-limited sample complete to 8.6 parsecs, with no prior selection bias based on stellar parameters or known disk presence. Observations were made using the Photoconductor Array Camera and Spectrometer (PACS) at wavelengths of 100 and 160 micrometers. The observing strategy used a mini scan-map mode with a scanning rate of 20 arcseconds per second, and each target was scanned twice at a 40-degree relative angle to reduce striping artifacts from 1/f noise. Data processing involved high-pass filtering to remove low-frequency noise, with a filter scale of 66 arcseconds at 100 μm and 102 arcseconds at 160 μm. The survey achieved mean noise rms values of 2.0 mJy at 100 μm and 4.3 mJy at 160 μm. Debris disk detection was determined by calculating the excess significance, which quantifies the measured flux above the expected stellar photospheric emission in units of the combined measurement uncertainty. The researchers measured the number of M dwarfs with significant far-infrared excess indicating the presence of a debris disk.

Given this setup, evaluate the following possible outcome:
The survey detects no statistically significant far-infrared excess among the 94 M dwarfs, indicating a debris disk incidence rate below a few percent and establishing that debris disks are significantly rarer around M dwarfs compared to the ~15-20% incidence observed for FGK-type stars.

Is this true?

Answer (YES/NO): NO